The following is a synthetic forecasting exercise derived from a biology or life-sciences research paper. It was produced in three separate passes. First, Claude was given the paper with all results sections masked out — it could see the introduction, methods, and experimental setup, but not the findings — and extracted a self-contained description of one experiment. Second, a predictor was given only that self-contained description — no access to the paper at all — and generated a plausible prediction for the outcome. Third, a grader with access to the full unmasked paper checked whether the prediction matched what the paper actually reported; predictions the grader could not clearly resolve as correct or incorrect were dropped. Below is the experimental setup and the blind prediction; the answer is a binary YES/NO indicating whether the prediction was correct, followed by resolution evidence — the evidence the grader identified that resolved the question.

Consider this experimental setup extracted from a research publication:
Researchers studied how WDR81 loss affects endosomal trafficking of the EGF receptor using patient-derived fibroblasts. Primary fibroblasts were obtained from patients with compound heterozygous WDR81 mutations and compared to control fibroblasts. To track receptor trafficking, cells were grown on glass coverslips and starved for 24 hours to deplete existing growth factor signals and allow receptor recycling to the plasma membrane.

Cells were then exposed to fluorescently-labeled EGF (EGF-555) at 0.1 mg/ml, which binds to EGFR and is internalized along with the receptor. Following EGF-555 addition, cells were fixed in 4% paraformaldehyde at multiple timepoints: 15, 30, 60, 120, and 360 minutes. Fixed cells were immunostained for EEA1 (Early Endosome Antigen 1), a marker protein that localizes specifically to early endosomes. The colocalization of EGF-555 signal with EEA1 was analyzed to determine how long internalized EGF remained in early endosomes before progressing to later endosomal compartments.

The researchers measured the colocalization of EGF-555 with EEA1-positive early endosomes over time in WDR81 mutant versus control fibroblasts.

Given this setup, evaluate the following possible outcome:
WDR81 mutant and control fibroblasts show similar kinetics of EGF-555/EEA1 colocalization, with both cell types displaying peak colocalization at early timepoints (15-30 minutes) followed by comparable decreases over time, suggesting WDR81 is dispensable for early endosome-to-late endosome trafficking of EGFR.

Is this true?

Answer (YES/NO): NO